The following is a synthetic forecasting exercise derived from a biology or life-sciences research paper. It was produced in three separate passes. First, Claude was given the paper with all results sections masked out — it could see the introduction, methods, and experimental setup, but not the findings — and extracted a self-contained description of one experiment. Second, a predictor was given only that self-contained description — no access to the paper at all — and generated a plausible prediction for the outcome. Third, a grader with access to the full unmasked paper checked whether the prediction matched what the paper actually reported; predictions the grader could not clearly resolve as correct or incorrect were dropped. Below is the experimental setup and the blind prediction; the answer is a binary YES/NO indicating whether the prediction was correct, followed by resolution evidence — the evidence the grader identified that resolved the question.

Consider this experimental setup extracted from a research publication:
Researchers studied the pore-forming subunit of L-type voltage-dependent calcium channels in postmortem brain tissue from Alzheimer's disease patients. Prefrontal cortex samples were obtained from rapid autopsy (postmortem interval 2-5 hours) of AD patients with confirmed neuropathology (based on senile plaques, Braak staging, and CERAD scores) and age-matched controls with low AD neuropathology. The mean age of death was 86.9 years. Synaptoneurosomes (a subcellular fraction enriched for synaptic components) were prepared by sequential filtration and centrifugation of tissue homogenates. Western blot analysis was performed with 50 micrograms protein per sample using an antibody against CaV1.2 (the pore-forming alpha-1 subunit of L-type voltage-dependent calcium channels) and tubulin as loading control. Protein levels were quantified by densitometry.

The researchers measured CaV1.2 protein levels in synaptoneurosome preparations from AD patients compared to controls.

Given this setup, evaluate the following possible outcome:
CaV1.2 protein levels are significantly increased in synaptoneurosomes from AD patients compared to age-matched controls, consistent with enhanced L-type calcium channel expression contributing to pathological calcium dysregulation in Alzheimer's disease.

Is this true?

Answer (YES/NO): NO